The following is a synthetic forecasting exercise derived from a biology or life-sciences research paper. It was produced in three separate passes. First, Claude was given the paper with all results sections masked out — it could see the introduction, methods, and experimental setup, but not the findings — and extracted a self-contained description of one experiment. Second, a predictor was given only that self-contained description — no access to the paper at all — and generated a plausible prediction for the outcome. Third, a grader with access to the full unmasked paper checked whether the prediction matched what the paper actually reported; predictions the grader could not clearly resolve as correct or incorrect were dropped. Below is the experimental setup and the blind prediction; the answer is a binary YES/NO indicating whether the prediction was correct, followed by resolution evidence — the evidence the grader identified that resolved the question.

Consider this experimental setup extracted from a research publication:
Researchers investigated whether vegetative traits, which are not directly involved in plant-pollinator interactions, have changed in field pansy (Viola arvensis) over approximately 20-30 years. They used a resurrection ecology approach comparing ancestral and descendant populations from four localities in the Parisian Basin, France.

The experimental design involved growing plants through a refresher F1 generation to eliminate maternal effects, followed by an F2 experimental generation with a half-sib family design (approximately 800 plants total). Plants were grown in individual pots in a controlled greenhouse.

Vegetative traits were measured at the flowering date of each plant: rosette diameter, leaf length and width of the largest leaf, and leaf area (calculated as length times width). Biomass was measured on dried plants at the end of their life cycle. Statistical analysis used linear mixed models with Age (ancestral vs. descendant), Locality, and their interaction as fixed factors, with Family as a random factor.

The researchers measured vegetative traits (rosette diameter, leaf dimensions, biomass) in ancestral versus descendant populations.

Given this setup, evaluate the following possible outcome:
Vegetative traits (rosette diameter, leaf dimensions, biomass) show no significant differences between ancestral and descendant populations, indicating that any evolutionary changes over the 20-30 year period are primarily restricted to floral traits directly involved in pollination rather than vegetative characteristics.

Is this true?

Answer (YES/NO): YES